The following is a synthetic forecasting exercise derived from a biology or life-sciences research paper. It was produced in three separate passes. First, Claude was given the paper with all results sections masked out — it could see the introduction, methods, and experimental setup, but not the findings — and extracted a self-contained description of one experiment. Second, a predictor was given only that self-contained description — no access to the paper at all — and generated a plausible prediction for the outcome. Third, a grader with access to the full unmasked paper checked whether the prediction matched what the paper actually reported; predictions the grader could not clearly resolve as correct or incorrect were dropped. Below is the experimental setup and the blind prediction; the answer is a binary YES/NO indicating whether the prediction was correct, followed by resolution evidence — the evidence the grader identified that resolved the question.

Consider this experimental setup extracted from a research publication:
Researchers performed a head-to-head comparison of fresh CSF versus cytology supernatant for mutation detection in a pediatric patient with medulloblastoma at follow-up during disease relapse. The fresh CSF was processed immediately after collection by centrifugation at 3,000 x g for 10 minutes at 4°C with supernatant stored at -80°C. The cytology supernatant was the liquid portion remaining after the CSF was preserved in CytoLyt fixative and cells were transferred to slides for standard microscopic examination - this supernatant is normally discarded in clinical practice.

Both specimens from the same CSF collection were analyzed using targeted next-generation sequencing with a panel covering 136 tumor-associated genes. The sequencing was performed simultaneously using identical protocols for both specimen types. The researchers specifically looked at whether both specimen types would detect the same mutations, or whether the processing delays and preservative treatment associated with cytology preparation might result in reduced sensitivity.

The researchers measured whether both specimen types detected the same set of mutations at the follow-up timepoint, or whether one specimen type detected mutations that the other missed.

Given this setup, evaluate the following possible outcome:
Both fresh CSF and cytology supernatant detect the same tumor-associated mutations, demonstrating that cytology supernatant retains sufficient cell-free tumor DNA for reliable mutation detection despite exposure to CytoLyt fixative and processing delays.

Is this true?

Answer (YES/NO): YES